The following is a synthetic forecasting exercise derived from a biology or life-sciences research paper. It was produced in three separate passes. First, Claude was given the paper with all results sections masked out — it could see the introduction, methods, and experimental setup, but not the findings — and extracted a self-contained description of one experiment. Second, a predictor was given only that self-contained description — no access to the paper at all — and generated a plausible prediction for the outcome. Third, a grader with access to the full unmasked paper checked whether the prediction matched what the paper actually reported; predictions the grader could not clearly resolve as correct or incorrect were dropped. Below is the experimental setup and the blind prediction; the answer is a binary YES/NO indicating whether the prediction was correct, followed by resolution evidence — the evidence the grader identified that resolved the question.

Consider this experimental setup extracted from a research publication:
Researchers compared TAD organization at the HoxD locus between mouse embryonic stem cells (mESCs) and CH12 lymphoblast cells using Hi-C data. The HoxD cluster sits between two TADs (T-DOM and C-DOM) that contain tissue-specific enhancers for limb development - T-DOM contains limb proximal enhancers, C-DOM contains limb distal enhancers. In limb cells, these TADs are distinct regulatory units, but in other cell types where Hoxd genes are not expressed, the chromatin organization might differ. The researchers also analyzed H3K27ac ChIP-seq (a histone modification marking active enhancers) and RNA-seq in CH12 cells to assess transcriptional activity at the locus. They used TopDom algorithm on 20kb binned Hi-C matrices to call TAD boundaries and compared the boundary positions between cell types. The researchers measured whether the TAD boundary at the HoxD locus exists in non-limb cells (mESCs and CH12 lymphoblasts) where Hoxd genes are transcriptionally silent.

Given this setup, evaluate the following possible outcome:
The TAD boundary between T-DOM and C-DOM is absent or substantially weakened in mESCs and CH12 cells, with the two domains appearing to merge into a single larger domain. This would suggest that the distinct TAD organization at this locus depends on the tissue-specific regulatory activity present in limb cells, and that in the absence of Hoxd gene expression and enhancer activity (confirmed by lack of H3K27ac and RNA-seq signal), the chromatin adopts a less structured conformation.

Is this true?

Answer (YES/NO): NO